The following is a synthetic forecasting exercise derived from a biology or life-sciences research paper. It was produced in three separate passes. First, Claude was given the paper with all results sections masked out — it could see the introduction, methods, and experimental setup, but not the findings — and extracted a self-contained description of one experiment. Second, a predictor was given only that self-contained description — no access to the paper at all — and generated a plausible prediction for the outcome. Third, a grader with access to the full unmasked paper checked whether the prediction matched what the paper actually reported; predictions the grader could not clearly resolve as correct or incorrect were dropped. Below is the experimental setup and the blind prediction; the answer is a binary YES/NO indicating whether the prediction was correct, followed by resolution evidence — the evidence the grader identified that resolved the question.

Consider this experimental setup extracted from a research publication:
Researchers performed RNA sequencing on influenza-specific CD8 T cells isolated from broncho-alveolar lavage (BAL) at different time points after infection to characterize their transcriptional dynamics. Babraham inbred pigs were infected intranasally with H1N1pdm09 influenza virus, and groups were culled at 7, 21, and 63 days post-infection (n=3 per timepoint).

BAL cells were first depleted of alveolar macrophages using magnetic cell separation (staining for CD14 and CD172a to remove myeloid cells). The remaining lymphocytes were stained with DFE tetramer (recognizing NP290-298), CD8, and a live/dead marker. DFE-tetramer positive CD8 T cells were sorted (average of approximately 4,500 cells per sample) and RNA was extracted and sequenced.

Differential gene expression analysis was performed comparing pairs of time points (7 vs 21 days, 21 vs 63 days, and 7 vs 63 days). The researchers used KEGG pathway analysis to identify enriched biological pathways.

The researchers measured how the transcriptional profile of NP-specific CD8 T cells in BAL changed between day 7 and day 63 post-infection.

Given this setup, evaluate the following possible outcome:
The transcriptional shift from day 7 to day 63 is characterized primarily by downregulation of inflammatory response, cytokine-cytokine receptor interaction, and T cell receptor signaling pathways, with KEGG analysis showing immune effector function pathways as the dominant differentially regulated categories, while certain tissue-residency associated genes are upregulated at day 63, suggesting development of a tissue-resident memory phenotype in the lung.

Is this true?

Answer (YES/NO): NO